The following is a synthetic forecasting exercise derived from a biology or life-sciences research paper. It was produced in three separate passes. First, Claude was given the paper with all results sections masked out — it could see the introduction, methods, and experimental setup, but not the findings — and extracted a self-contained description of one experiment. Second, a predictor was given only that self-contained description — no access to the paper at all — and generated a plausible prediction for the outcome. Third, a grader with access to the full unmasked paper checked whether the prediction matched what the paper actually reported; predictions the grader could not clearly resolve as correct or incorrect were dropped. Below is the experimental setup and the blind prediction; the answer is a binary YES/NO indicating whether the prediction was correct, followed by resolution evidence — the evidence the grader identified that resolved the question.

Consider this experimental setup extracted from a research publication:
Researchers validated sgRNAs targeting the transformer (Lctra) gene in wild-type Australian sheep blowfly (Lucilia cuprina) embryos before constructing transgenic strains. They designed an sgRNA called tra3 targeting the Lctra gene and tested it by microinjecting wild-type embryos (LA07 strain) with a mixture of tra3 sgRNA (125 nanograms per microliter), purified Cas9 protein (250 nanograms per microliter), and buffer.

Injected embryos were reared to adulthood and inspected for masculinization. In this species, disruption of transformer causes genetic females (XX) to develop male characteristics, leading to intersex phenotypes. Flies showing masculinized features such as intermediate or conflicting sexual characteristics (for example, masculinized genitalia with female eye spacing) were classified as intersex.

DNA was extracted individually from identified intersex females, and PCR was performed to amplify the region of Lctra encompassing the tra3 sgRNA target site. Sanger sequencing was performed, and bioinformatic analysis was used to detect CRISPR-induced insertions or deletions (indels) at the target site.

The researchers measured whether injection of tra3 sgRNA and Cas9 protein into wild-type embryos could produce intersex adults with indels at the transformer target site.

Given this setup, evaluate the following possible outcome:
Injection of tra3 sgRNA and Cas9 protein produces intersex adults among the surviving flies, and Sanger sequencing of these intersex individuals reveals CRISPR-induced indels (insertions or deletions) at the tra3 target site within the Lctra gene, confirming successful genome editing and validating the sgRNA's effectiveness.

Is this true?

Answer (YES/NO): YES